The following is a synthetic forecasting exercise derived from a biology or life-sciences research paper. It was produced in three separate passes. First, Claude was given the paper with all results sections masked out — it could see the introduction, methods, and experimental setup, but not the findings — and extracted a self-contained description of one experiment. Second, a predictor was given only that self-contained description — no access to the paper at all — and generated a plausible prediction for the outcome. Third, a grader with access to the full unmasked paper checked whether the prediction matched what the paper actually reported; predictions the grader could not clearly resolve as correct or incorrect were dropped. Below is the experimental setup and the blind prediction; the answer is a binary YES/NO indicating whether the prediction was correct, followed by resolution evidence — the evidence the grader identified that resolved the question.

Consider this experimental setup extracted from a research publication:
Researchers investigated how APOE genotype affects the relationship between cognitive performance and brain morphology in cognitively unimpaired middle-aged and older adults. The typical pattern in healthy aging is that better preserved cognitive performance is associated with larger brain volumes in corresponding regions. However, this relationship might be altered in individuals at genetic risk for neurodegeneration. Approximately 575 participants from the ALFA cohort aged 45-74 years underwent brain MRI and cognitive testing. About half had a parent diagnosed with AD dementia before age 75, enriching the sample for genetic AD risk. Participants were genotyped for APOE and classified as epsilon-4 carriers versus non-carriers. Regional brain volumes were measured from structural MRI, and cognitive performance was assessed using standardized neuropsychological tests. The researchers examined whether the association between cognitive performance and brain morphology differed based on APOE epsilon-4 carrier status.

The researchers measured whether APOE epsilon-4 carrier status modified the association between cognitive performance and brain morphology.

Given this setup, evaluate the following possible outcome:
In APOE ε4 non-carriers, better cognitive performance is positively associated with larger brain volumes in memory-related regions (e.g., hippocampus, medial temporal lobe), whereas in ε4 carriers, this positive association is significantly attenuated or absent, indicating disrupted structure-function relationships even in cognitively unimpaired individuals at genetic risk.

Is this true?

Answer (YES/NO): NO